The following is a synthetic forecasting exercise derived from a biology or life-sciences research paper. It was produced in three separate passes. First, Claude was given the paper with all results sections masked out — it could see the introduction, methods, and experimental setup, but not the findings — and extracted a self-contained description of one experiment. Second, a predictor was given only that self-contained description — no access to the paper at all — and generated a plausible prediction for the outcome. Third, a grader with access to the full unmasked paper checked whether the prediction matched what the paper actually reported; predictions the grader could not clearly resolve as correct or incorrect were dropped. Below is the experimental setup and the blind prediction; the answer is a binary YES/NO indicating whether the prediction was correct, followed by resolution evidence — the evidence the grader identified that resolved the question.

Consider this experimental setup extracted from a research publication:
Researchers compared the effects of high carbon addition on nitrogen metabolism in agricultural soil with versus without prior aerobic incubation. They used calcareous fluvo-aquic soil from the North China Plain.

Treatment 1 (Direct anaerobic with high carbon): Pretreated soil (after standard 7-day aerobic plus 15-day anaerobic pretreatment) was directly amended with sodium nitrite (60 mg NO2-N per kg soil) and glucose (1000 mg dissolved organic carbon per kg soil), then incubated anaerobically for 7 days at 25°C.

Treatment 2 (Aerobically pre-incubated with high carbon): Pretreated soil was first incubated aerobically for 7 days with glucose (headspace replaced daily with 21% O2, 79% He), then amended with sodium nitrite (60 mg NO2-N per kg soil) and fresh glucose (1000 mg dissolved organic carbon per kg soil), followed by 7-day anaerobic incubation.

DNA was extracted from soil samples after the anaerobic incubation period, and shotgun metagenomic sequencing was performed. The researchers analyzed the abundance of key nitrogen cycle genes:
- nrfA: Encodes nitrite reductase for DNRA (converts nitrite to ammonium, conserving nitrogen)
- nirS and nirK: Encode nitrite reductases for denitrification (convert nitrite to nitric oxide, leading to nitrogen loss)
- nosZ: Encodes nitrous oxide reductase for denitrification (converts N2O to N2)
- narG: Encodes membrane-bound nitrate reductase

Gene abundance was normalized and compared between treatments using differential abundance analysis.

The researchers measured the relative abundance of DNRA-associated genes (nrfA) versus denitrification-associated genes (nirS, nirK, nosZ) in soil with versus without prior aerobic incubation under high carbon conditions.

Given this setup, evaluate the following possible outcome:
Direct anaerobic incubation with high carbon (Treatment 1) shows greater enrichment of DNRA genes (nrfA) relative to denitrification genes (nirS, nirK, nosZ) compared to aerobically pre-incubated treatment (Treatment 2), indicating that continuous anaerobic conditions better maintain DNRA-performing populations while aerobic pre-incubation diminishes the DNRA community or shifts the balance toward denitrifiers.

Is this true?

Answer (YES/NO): NO